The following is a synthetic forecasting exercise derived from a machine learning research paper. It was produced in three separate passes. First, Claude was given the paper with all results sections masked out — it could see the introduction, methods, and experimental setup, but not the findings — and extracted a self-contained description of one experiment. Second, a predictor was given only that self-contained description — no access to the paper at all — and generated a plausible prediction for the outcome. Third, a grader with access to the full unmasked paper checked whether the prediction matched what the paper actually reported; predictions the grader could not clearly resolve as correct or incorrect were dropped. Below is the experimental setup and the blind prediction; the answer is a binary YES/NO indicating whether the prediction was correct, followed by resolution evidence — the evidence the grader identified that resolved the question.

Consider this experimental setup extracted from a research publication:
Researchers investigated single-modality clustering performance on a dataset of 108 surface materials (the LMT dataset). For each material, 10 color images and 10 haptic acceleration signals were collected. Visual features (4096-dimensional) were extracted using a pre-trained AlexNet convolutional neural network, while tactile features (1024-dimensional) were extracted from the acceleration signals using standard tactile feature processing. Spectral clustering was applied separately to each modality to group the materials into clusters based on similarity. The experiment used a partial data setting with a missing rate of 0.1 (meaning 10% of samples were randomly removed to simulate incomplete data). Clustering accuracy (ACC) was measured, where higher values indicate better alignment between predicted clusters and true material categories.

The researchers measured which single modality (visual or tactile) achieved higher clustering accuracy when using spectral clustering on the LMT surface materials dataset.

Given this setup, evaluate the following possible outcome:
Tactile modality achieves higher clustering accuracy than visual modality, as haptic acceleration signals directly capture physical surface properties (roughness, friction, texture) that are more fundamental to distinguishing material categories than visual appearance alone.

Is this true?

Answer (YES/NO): NO